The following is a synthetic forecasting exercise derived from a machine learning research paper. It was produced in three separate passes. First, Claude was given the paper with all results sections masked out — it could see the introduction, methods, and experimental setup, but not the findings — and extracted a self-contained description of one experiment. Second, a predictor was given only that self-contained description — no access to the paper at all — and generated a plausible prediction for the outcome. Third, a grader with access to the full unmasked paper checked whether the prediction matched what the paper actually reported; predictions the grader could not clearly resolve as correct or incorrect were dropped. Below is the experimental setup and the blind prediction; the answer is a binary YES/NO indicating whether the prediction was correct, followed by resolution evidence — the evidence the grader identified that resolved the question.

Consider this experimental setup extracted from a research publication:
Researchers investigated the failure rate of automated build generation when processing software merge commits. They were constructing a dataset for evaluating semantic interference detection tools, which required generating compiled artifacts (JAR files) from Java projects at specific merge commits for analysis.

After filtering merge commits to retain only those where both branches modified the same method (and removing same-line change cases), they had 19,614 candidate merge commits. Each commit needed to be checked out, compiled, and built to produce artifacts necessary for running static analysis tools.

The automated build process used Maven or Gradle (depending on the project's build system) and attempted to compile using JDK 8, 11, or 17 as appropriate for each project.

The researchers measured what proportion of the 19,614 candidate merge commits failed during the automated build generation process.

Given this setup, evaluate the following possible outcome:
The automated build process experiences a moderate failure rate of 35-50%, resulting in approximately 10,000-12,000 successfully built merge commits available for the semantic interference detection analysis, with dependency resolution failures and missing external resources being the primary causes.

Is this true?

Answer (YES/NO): NO